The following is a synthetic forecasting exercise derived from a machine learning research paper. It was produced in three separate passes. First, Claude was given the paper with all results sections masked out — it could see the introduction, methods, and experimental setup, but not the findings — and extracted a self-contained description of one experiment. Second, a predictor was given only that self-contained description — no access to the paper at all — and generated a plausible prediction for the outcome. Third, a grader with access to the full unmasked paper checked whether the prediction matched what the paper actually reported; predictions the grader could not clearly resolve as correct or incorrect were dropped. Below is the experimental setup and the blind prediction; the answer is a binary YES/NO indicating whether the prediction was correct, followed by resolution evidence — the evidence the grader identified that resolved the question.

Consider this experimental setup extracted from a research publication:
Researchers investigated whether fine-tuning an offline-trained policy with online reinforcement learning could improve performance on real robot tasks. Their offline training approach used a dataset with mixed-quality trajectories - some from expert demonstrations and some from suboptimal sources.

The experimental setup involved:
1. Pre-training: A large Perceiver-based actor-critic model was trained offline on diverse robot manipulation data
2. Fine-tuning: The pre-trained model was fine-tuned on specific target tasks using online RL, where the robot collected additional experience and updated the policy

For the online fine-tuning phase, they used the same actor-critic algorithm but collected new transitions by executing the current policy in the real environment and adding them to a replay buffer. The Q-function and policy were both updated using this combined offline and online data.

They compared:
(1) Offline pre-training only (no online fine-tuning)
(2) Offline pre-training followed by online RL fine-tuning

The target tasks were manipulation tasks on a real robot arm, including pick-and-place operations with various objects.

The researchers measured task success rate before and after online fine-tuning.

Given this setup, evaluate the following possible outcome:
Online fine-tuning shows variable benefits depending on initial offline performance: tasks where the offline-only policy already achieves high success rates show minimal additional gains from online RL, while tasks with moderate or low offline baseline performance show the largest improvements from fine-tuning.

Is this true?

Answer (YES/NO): YES